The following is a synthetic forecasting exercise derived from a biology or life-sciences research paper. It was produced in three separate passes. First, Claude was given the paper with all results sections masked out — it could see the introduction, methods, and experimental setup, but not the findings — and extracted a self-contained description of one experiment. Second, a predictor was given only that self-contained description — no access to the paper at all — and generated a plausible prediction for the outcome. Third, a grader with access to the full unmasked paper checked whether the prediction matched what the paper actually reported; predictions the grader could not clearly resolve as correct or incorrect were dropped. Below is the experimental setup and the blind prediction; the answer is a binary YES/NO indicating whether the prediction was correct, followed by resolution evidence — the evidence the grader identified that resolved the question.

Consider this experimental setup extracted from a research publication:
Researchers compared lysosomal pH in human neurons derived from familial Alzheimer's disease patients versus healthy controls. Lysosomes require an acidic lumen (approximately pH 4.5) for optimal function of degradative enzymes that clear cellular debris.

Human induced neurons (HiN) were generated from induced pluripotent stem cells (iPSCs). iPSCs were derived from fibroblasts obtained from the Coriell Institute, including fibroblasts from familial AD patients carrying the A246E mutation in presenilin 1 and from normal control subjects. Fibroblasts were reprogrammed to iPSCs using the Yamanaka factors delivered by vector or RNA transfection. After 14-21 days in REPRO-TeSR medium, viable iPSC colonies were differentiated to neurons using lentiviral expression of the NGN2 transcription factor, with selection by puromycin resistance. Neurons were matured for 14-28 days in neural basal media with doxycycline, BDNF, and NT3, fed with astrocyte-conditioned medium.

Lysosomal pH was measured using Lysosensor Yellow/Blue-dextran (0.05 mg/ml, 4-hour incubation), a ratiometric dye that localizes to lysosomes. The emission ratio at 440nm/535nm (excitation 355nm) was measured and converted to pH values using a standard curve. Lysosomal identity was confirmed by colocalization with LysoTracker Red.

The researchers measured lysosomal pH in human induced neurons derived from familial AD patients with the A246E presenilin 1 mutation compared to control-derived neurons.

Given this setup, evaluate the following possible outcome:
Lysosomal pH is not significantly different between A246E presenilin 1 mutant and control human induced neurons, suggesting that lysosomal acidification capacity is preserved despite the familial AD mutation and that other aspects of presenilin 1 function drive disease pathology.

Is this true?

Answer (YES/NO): NO